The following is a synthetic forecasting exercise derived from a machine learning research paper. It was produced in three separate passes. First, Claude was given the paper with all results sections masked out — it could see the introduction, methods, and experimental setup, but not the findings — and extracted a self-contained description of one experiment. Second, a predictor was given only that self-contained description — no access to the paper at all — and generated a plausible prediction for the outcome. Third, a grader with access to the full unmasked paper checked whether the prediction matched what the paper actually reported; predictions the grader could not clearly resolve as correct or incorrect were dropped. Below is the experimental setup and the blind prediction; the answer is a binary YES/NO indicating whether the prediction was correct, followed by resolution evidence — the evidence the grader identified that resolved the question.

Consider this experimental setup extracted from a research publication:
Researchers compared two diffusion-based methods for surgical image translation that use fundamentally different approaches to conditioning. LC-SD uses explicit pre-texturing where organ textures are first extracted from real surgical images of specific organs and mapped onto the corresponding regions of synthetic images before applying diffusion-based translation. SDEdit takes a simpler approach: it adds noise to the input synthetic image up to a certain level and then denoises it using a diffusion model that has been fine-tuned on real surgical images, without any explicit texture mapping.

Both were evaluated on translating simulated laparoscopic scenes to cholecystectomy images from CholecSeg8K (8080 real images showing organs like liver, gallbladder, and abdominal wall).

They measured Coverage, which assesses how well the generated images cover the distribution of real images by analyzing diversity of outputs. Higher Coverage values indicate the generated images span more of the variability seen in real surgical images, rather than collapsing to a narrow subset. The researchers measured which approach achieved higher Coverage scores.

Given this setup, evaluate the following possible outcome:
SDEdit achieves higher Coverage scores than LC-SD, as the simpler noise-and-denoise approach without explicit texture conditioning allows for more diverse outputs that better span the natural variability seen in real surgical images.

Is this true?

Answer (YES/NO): YES